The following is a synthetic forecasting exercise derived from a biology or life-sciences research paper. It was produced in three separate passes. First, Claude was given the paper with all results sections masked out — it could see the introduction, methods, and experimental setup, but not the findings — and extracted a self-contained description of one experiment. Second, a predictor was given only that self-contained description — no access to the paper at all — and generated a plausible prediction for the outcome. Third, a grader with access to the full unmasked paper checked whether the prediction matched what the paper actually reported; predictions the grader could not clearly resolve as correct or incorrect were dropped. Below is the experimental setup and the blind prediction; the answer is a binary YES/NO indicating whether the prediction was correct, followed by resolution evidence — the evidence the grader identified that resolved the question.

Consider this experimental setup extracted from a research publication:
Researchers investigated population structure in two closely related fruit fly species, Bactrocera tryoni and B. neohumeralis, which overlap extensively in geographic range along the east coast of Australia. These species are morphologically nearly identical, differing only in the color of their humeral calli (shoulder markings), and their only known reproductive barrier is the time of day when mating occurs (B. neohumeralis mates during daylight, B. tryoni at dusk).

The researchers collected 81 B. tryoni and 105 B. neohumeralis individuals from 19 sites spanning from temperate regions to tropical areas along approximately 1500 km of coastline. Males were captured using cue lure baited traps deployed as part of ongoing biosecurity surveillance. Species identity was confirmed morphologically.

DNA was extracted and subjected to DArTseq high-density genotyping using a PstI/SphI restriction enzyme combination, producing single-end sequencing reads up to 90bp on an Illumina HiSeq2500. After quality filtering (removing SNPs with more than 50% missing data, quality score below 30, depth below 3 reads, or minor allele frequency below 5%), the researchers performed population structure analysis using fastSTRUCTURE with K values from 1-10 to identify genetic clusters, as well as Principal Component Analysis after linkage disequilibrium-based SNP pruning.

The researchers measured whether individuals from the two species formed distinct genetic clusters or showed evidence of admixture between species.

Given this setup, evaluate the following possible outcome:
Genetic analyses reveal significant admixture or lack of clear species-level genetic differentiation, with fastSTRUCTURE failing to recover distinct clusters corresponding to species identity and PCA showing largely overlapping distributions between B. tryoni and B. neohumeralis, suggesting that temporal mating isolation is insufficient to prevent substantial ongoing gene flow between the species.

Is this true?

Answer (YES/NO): NO